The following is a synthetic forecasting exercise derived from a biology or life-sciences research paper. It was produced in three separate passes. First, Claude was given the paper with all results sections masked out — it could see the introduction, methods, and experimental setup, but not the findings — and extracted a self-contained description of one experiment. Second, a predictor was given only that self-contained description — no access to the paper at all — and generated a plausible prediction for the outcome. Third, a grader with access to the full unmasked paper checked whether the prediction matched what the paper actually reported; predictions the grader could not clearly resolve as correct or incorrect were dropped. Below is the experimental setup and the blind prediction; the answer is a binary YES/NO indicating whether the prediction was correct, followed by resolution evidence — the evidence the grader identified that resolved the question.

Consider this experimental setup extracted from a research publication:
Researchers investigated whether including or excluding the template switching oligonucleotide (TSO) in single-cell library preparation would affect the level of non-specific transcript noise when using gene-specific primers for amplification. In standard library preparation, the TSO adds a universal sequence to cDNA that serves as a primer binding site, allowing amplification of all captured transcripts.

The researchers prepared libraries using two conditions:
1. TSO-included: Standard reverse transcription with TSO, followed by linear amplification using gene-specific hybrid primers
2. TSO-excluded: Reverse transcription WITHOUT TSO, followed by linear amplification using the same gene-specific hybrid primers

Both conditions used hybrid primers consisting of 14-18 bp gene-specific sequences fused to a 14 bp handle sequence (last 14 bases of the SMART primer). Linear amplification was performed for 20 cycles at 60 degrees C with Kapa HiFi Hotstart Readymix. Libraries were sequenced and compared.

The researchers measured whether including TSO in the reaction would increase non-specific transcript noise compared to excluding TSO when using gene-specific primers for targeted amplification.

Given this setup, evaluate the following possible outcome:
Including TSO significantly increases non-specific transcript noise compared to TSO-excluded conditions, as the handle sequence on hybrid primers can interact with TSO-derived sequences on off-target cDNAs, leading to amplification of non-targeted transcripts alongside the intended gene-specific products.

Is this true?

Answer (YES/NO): YES